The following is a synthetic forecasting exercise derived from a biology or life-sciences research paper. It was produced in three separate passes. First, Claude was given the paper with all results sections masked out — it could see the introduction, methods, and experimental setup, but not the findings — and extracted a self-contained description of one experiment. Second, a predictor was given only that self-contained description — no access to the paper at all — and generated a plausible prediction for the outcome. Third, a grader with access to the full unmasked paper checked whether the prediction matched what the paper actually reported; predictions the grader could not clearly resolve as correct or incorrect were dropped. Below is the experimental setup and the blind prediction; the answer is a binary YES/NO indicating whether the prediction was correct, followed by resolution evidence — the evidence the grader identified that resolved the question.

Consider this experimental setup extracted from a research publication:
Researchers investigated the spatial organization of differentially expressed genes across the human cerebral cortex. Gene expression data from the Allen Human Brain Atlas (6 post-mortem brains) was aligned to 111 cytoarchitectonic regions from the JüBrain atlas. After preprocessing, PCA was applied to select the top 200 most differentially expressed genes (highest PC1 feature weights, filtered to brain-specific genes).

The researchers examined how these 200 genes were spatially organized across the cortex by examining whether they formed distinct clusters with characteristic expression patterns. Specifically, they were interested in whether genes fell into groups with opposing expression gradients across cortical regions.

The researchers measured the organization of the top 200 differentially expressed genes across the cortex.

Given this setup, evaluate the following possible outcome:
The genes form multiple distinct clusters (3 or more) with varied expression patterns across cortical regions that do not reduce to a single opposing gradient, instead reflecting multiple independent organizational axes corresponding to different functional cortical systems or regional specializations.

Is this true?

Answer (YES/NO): NO